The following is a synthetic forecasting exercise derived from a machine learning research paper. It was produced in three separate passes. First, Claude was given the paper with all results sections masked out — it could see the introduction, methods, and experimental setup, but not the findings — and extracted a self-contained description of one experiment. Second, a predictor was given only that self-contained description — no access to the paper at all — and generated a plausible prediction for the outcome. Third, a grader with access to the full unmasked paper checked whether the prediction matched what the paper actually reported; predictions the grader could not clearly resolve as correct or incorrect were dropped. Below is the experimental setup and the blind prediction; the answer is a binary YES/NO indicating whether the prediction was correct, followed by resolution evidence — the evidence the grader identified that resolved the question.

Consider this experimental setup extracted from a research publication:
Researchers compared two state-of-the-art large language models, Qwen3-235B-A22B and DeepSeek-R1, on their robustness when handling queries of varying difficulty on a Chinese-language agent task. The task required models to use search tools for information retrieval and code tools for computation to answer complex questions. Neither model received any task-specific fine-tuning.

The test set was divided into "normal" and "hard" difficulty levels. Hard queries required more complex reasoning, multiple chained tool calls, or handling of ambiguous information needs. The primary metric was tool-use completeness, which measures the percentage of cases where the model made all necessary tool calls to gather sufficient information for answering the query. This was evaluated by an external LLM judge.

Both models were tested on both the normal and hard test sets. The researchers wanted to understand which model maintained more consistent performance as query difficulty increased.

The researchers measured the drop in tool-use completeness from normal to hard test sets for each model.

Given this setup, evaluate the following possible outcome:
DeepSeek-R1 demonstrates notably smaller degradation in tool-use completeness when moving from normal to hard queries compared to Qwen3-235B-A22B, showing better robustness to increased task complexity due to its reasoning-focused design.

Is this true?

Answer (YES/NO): NO